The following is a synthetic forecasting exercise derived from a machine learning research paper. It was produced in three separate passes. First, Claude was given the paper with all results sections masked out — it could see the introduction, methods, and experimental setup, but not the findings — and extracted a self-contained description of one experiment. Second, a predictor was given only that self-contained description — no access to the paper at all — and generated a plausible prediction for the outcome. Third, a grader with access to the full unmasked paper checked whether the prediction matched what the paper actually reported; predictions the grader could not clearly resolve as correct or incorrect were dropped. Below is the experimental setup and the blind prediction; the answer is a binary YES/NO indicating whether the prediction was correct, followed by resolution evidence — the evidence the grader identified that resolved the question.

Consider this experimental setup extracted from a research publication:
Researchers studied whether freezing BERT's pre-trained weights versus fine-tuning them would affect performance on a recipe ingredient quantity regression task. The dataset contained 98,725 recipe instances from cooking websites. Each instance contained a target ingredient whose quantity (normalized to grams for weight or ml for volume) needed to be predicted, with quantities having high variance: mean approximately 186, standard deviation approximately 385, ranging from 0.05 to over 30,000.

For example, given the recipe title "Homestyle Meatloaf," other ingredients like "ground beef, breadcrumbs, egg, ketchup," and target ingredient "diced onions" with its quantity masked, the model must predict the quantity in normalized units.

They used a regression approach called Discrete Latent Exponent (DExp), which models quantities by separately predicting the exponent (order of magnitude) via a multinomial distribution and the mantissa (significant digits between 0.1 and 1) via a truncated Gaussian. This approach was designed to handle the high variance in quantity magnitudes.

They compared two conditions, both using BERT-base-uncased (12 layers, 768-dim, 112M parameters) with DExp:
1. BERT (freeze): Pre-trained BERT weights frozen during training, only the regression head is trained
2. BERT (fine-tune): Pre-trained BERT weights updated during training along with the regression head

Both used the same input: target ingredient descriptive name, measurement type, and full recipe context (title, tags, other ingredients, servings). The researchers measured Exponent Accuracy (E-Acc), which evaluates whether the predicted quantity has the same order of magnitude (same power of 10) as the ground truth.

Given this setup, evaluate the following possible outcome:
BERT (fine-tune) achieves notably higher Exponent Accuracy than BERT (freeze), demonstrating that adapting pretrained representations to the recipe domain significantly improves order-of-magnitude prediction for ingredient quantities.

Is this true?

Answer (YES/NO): YES